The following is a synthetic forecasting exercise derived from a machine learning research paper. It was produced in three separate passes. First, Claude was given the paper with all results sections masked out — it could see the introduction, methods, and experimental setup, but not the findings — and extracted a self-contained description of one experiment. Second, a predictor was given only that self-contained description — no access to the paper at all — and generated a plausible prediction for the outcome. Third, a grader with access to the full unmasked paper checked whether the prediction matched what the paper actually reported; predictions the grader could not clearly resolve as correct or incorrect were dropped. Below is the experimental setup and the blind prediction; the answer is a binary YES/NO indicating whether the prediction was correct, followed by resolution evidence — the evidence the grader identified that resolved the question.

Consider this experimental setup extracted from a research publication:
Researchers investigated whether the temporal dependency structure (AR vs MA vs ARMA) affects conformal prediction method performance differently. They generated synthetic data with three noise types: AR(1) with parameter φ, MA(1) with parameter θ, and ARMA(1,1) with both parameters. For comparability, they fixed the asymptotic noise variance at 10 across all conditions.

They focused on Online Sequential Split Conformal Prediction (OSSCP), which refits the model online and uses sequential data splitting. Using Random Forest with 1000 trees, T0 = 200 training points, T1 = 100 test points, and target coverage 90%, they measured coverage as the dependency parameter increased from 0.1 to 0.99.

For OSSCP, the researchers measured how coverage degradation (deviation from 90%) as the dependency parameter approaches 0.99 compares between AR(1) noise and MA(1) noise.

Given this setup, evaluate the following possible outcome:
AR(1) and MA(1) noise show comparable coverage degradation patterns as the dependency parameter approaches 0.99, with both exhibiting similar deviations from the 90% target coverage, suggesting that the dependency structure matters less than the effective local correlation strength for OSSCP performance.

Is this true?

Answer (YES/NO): NO